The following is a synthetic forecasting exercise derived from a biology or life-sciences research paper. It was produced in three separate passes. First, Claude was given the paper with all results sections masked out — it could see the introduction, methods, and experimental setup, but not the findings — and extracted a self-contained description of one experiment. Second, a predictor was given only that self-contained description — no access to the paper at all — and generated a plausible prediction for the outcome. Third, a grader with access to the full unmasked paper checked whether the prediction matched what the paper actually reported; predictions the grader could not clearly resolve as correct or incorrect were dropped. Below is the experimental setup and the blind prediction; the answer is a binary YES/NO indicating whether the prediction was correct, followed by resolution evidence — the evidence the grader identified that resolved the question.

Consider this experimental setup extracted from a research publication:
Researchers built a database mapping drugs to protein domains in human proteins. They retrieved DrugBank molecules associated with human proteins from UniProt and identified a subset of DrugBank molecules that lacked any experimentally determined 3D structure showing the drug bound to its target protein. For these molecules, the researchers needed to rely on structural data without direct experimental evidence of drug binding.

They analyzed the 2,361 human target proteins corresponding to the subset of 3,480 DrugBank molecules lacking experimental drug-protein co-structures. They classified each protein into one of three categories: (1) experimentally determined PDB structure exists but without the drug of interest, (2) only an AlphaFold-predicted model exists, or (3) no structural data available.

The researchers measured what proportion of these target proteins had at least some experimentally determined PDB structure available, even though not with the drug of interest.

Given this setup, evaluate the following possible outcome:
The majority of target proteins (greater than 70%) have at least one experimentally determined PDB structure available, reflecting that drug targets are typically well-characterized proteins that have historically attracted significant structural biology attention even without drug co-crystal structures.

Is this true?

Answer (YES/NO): YES